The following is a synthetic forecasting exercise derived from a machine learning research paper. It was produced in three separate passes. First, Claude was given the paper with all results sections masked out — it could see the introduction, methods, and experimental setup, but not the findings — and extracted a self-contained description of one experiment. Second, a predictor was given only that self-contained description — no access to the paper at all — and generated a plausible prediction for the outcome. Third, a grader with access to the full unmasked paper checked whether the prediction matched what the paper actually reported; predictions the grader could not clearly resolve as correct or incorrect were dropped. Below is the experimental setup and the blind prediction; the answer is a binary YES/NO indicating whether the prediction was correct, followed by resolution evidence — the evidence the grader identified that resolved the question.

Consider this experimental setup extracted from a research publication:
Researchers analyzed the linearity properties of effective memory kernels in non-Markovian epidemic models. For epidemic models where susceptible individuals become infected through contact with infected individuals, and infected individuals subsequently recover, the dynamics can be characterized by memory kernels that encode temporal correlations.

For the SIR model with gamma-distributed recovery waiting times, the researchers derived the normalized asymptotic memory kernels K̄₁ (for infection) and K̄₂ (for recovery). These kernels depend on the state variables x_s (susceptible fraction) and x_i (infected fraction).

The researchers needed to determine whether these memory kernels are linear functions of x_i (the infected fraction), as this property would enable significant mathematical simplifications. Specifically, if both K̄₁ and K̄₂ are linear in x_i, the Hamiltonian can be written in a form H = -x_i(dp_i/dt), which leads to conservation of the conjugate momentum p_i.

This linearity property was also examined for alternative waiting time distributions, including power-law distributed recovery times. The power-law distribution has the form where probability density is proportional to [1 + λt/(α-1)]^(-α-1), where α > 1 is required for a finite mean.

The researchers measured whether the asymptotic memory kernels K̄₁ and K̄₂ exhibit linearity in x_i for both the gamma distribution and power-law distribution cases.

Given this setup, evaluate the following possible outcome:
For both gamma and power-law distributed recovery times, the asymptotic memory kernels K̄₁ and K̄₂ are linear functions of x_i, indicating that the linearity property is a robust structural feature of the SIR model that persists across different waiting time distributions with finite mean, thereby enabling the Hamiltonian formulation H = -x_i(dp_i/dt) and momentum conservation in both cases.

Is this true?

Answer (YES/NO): YES